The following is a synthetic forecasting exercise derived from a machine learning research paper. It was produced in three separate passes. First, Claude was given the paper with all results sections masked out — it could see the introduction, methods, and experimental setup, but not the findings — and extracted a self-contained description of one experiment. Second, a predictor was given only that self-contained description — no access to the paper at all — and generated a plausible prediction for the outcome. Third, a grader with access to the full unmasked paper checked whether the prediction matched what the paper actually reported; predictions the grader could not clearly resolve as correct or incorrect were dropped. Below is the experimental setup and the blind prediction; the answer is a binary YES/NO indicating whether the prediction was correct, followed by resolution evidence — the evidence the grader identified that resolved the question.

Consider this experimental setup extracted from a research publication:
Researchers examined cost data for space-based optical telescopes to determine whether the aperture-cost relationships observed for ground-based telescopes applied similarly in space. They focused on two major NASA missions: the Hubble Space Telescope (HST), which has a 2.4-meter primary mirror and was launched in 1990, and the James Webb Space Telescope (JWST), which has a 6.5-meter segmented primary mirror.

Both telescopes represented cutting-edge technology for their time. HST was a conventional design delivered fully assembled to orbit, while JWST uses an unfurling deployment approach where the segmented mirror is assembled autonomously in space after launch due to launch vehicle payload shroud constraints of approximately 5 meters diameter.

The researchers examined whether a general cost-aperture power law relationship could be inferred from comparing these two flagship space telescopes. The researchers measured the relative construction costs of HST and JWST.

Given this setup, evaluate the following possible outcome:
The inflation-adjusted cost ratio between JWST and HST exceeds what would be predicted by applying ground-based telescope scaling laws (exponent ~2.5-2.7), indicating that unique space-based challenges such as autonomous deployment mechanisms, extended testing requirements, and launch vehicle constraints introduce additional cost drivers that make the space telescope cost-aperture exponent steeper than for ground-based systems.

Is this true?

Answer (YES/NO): NO